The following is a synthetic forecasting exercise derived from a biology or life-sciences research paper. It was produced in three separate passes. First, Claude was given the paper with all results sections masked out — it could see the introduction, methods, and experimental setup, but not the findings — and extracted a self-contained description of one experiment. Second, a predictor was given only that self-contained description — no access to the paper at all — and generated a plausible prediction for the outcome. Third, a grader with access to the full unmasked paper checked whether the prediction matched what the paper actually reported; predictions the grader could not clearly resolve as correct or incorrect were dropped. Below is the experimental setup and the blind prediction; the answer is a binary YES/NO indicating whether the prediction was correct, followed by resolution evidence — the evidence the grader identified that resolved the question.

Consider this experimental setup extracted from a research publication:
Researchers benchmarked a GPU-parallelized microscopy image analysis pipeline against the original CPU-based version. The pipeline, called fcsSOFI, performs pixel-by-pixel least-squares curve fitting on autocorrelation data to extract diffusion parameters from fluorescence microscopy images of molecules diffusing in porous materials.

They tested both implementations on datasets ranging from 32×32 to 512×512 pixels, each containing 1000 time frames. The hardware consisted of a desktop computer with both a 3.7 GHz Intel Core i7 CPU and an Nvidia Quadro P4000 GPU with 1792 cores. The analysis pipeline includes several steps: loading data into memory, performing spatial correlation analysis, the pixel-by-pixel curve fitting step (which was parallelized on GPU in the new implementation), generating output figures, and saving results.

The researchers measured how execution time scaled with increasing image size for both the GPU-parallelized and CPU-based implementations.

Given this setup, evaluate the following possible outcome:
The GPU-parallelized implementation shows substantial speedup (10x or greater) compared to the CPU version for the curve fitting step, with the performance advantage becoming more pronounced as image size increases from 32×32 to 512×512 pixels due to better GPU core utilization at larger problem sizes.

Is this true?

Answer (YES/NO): NO